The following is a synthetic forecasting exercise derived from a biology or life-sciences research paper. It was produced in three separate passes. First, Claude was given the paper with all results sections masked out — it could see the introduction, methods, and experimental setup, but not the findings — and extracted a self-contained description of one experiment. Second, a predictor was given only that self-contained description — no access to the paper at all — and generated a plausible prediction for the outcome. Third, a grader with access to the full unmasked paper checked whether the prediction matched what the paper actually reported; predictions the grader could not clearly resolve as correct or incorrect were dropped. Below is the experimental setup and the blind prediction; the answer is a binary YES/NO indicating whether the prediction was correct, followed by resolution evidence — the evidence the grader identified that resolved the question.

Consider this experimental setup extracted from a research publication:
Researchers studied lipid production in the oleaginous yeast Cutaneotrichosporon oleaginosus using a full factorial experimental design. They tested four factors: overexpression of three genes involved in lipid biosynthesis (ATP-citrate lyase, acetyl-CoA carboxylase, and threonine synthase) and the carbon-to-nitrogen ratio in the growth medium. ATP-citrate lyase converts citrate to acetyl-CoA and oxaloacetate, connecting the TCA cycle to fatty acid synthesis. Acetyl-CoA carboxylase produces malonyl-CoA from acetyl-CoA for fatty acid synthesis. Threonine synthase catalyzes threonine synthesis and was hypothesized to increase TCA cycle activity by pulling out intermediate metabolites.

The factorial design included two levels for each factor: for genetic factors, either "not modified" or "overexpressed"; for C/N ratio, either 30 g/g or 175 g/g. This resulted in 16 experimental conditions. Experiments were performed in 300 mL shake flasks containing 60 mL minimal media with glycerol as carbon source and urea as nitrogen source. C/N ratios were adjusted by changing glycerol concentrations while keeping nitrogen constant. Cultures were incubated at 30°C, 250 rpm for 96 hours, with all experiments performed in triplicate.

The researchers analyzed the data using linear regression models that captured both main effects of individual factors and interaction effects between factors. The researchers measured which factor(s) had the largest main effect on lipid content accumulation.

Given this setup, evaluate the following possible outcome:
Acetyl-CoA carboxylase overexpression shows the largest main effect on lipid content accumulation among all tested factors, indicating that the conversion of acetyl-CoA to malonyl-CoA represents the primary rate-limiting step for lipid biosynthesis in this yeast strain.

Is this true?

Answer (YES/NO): NO